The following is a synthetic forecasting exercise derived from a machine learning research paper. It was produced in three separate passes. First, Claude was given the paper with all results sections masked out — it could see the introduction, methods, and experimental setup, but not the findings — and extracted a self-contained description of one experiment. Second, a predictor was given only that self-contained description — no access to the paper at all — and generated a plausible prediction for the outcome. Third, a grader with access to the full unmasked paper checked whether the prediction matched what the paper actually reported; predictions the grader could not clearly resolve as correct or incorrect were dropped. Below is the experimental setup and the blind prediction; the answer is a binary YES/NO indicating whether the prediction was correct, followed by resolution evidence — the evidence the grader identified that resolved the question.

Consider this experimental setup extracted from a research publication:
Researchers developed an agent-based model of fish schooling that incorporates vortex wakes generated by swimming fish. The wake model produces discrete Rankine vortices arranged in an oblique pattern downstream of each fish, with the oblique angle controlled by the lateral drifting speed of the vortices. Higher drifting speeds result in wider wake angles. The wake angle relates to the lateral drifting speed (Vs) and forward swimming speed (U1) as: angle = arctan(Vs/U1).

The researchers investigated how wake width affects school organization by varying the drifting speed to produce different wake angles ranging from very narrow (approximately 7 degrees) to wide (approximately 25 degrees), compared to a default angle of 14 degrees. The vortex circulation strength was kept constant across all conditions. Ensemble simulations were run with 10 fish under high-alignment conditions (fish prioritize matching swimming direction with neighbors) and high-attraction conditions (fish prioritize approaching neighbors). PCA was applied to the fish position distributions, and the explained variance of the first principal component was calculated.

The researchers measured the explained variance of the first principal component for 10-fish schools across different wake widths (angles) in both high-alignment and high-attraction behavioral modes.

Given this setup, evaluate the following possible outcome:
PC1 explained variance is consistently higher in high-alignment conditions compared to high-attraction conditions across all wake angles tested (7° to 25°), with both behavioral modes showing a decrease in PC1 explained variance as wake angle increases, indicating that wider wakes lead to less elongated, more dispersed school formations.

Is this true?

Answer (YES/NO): NO